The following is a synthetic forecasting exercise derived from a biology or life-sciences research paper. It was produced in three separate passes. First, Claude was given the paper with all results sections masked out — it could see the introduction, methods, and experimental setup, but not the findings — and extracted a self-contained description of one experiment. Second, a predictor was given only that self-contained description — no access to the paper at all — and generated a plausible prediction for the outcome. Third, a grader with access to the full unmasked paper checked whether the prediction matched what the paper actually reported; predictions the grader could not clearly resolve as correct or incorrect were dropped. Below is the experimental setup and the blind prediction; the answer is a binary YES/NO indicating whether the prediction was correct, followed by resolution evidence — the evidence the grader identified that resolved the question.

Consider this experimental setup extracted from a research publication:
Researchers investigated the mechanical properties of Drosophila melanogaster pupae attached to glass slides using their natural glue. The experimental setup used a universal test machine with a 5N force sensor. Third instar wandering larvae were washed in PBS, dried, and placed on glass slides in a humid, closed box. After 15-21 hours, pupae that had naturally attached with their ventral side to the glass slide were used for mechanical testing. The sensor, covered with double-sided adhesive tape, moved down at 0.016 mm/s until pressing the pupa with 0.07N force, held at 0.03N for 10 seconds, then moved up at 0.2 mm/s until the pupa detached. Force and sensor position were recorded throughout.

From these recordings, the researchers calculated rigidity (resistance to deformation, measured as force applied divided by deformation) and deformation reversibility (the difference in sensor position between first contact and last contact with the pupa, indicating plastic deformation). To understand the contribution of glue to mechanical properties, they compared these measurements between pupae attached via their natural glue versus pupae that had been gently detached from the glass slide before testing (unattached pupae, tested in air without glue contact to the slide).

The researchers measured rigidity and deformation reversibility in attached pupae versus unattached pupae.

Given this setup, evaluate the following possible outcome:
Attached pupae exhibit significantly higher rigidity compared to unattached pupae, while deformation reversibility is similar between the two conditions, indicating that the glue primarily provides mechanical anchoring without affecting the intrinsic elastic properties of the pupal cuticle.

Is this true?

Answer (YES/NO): NO